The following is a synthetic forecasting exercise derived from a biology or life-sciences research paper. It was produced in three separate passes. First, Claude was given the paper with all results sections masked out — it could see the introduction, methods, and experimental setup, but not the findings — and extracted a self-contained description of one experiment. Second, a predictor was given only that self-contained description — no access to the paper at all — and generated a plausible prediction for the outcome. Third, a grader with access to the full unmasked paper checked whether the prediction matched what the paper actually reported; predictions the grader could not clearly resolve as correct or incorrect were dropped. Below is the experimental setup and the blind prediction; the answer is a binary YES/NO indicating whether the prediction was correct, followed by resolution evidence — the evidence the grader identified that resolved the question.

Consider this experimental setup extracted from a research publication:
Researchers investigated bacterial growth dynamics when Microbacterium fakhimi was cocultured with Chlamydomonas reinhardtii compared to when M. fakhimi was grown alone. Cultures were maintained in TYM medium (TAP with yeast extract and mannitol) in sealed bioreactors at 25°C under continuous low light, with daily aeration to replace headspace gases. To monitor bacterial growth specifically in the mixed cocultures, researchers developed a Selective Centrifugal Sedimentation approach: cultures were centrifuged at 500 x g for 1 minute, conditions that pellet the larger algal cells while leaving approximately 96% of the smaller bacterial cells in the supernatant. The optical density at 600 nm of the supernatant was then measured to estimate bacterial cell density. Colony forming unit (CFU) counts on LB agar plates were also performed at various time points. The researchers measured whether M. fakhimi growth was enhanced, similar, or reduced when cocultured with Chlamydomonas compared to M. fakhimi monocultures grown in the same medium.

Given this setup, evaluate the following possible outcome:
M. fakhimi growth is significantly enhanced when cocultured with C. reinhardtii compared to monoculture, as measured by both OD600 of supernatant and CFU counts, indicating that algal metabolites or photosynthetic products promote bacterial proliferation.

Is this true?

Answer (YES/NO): YES